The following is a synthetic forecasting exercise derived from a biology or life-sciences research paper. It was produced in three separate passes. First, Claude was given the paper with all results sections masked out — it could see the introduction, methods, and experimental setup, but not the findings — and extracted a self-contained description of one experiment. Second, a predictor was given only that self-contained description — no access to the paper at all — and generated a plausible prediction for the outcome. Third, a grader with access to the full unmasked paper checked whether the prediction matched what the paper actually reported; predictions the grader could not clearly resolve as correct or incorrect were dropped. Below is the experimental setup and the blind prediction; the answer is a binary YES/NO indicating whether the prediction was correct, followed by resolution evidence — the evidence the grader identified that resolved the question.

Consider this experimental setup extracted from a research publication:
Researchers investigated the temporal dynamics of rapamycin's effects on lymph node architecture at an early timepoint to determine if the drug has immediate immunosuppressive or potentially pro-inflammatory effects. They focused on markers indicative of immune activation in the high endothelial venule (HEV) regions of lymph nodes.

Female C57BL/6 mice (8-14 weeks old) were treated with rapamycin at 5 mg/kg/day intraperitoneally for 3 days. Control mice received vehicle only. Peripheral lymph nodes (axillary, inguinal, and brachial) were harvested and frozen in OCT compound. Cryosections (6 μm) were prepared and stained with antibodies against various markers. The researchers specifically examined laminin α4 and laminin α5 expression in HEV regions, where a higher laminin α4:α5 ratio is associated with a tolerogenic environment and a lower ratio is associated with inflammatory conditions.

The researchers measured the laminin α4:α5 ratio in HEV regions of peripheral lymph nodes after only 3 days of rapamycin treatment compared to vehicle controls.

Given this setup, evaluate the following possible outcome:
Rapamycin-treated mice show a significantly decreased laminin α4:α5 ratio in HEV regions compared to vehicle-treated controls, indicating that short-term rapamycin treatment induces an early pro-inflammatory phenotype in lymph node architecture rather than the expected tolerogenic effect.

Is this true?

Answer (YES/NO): YES